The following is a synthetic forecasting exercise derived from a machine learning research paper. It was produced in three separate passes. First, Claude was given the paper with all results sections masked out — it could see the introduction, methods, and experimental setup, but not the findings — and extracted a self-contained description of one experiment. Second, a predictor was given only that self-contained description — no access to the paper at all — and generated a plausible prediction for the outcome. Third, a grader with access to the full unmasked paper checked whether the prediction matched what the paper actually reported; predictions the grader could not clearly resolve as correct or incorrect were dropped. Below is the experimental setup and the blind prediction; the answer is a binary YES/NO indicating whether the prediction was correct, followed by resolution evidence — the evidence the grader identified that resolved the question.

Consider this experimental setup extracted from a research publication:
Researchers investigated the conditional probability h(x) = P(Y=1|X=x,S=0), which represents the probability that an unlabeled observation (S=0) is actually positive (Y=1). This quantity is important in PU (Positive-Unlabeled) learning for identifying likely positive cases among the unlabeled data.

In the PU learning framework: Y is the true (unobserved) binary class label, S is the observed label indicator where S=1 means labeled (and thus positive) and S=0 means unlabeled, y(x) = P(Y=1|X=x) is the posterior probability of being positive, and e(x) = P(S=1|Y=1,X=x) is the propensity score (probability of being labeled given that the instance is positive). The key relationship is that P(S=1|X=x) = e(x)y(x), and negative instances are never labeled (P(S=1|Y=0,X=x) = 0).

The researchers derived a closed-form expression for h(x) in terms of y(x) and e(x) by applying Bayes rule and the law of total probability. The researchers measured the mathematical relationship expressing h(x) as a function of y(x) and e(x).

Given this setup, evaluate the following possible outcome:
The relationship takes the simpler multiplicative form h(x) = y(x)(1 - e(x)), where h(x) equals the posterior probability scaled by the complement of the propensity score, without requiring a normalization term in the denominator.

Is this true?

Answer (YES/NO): NO